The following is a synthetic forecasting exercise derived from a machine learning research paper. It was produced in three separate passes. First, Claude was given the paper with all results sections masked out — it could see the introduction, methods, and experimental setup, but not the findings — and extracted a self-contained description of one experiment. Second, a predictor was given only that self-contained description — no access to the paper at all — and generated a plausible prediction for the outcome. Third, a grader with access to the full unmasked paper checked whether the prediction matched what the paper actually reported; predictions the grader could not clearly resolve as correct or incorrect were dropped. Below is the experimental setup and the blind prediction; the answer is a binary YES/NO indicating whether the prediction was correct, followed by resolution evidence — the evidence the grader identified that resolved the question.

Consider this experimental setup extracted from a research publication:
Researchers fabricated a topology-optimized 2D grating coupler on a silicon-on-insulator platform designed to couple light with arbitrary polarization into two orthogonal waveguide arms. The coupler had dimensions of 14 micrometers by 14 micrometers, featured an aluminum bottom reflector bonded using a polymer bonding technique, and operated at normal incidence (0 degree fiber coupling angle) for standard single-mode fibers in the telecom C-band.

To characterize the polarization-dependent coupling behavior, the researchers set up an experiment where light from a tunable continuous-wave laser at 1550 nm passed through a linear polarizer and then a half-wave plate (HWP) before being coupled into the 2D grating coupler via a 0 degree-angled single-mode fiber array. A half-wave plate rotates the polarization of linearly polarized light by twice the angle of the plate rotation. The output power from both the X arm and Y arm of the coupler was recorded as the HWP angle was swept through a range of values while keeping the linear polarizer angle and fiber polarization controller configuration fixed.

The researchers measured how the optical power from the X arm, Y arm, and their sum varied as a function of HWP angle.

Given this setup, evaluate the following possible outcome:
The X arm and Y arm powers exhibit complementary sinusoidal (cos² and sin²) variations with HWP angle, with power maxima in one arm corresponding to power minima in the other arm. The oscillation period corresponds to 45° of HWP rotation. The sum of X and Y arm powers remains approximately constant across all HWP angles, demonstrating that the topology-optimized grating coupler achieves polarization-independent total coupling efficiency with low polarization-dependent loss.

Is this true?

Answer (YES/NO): NO